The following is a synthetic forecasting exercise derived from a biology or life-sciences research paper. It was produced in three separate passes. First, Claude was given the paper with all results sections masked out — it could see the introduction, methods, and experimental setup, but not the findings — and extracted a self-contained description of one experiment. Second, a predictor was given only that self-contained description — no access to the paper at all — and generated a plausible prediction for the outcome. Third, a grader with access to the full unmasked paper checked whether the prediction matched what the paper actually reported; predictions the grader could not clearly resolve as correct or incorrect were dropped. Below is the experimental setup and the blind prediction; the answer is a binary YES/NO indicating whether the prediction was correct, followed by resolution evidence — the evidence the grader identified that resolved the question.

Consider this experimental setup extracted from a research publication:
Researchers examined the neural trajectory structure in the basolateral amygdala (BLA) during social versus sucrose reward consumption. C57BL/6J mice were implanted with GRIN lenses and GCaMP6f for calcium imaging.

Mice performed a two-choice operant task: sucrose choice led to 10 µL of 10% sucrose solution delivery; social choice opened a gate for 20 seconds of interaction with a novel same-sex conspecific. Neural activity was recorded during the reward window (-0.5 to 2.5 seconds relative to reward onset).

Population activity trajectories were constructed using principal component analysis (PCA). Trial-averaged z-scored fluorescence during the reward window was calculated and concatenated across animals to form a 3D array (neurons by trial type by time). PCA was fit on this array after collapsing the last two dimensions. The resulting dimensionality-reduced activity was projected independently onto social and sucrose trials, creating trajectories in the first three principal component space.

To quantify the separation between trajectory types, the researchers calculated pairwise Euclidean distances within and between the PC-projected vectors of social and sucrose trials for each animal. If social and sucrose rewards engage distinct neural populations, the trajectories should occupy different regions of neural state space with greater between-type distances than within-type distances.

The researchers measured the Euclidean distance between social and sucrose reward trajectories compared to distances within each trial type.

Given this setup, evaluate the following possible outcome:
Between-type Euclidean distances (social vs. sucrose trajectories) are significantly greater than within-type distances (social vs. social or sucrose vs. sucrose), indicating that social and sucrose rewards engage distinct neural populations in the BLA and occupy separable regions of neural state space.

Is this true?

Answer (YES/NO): YES